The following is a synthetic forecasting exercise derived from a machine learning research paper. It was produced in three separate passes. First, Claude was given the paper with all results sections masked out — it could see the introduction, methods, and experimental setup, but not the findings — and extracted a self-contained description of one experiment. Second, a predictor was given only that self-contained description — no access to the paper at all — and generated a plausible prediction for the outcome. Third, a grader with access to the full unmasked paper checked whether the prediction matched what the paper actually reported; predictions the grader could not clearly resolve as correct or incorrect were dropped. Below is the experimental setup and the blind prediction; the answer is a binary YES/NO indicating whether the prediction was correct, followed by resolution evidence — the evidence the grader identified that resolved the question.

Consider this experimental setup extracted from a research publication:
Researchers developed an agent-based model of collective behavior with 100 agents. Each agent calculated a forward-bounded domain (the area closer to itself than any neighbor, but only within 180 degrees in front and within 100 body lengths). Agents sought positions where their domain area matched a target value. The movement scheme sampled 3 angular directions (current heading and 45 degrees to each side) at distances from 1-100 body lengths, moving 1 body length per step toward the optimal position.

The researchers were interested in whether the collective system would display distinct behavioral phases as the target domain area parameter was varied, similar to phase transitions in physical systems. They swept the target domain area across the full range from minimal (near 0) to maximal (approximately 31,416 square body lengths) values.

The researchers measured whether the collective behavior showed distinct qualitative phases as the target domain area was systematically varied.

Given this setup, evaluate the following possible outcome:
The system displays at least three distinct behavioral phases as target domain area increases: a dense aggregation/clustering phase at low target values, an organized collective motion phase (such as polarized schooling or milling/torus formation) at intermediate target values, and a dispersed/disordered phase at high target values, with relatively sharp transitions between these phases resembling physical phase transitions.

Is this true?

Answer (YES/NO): YES